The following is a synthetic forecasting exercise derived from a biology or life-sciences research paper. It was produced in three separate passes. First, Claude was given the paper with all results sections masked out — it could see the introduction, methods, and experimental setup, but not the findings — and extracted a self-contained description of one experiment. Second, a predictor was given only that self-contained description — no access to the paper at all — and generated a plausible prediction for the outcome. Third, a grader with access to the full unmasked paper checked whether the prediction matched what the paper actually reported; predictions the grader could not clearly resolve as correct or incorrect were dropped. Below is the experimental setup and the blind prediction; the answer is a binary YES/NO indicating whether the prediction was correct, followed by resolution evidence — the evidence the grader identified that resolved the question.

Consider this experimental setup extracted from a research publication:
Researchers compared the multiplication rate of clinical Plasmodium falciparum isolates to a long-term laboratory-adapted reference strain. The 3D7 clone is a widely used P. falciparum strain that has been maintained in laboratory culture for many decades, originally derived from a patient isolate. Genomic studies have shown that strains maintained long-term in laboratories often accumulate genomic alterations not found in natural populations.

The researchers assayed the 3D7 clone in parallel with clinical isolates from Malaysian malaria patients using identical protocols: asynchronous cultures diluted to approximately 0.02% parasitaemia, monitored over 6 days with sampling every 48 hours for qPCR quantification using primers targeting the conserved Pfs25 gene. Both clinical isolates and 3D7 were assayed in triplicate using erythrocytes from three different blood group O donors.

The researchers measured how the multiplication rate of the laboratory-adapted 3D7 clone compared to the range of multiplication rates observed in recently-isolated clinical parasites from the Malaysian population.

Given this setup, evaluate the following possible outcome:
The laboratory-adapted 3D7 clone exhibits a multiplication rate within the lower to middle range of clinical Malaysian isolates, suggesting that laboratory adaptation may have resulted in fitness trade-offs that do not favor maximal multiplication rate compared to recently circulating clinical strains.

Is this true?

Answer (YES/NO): NO